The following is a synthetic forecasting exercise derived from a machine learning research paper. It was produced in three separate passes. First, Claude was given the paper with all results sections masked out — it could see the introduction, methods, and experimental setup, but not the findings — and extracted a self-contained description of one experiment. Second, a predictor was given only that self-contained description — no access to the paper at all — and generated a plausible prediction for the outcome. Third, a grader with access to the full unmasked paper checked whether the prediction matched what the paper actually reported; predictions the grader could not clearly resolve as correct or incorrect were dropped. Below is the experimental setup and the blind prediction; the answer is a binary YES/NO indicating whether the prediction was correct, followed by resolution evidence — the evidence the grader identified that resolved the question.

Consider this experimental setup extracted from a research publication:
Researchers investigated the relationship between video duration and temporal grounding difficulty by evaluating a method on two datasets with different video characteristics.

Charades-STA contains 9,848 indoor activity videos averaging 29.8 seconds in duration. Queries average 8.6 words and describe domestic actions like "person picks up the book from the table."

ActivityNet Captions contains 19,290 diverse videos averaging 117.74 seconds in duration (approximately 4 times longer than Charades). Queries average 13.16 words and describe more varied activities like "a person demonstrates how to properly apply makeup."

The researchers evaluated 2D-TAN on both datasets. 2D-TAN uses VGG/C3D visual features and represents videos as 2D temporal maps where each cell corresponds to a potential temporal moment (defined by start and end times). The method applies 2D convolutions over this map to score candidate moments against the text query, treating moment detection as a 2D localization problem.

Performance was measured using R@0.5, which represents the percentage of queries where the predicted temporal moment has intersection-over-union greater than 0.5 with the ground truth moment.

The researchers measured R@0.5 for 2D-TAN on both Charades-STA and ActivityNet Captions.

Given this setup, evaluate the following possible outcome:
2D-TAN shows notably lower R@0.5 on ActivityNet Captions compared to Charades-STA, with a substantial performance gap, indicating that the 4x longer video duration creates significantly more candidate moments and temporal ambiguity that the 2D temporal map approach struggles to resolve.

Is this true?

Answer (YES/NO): NO